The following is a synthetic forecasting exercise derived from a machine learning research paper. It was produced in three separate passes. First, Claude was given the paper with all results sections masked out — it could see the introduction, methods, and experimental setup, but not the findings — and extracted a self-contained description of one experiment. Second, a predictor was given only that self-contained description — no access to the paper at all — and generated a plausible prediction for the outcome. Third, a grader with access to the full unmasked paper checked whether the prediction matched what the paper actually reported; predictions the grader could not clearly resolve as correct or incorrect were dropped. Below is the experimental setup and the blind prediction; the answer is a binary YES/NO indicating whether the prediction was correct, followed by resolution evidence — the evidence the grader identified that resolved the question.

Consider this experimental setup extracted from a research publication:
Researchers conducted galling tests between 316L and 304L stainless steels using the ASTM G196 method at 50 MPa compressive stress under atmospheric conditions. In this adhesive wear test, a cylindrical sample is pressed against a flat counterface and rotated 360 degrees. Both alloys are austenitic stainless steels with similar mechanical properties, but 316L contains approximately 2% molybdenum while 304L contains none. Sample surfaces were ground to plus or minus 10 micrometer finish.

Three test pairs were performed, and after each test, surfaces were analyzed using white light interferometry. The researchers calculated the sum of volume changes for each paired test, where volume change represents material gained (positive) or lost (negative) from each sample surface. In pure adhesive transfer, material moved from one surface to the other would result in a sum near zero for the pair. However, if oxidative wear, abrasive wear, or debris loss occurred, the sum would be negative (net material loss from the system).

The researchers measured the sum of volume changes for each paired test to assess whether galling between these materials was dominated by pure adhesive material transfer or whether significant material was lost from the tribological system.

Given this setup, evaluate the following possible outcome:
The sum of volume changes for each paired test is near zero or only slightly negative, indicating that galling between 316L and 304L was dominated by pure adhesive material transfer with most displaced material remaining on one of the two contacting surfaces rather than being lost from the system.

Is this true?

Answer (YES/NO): NO